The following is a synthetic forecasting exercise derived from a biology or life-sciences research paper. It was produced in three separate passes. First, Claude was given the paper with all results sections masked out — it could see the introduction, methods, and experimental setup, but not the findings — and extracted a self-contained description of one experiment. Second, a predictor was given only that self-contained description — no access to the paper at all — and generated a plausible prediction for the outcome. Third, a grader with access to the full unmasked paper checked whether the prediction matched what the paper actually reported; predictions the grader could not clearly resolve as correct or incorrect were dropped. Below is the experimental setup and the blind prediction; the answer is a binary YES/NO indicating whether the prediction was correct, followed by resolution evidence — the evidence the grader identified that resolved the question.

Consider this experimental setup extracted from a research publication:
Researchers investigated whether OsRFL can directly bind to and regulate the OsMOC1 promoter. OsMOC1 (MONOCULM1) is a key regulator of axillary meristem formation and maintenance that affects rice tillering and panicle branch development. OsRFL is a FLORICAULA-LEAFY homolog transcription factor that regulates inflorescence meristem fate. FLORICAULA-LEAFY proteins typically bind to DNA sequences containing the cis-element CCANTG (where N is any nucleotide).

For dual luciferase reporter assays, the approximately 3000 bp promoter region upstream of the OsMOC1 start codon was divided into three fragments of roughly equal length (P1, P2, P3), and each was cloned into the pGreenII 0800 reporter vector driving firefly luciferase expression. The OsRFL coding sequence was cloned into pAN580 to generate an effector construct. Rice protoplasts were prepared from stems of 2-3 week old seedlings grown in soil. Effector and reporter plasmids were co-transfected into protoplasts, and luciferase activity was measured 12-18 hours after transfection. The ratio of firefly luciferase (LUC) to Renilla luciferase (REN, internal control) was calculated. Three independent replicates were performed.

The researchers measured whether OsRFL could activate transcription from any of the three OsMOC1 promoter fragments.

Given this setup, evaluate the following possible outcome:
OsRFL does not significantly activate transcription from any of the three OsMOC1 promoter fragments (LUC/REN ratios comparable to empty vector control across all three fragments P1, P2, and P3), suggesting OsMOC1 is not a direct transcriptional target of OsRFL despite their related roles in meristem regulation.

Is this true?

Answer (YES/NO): NO